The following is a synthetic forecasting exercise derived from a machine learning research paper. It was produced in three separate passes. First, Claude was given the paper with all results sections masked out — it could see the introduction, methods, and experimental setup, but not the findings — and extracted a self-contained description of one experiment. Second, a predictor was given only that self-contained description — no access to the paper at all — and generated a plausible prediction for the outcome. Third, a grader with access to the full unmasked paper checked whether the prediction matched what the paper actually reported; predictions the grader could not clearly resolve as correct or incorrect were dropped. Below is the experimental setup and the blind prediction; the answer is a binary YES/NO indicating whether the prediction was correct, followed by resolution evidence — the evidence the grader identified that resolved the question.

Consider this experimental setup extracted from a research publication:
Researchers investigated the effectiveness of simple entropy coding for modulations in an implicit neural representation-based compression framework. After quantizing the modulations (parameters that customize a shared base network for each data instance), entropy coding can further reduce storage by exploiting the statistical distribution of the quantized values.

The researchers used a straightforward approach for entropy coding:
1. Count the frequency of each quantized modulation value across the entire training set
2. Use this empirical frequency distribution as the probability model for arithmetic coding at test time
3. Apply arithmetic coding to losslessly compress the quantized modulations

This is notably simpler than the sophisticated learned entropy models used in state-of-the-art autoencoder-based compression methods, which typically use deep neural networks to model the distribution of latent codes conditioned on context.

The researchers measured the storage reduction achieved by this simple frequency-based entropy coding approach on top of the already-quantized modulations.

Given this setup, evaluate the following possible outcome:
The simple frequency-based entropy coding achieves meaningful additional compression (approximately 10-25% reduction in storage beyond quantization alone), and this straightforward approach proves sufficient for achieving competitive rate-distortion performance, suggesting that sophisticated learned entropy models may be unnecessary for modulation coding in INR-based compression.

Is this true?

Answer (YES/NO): NO